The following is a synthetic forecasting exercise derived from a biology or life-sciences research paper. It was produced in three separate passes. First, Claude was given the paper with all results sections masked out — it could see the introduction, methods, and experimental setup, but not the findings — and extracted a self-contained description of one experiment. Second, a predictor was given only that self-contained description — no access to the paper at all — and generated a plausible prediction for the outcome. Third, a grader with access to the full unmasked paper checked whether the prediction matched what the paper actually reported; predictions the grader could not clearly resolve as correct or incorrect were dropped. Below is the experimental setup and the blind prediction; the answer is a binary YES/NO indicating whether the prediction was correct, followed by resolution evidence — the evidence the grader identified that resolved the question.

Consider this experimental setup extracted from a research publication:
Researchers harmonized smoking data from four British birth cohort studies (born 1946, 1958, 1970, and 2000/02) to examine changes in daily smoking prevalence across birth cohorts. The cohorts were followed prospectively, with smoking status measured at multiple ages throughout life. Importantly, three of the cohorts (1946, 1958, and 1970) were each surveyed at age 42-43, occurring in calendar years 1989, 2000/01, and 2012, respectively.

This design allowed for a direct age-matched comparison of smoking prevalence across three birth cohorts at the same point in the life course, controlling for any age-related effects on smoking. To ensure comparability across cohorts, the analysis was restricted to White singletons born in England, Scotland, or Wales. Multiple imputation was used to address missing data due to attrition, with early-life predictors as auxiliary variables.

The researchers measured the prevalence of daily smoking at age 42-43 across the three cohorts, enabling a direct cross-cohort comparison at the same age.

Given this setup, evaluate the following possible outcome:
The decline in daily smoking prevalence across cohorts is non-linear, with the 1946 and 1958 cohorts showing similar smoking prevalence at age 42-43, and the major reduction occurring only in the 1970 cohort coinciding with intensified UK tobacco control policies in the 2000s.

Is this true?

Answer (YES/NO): NO